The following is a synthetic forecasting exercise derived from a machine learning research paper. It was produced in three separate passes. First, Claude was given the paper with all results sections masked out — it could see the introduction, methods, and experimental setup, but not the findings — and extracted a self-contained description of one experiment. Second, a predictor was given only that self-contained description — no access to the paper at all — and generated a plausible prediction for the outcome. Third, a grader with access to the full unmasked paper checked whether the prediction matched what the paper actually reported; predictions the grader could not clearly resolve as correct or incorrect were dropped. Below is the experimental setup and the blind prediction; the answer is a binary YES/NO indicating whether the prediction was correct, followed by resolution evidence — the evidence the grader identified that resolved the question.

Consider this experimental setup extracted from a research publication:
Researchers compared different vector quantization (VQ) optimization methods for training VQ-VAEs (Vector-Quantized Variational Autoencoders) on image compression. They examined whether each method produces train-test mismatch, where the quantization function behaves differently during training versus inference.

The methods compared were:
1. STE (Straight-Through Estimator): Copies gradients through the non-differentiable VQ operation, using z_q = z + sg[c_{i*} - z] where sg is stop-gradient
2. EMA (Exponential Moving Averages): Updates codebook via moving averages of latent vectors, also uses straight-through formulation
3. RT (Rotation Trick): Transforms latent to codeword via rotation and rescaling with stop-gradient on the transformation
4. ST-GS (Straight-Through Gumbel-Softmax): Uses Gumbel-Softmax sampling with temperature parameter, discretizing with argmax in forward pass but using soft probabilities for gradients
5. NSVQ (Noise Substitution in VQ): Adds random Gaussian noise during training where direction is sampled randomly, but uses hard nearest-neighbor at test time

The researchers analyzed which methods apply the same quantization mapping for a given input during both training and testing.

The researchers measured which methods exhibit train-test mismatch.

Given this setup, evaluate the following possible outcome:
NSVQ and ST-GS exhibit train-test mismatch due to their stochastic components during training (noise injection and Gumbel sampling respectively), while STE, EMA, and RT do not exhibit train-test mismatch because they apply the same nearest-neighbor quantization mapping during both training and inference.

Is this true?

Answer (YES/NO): YES